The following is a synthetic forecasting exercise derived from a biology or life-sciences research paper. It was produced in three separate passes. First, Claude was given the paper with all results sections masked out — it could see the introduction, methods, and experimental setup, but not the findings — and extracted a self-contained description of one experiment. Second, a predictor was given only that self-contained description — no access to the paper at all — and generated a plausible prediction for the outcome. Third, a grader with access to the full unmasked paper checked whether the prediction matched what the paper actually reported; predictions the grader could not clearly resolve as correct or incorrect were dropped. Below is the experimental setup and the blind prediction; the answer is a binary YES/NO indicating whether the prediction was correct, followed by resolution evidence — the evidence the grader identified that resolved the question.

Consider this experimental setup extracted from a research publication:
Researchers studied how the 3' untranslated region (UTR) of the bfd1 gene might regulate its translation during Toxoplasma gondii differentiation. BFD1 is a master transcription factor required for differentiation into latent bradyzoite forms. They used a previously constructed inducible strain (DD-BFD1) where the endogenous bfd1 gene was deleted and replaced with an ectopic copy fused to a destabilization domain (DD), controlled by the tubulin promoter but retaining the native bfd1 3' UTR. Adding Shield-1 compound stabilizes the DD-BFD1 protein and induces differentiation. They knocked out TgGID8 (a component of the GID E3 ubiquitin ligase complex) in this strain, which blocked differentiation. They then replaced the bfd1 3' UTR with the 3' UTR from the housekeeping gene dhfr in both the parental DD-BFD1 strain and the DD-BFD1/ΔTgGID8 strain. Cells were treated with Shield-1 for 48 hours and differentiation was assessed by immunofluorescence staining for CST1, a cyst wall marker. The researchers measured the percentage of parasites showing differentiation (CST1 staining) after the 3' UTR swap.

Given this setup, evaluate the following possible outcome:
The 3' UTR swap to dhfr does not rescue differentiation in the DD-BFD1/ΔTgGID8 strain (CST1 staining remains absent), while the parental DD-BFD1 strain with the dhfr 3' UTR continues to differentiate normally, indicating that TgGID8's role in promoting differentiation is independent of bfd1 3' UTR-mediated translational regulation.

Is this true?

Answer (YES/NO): NO